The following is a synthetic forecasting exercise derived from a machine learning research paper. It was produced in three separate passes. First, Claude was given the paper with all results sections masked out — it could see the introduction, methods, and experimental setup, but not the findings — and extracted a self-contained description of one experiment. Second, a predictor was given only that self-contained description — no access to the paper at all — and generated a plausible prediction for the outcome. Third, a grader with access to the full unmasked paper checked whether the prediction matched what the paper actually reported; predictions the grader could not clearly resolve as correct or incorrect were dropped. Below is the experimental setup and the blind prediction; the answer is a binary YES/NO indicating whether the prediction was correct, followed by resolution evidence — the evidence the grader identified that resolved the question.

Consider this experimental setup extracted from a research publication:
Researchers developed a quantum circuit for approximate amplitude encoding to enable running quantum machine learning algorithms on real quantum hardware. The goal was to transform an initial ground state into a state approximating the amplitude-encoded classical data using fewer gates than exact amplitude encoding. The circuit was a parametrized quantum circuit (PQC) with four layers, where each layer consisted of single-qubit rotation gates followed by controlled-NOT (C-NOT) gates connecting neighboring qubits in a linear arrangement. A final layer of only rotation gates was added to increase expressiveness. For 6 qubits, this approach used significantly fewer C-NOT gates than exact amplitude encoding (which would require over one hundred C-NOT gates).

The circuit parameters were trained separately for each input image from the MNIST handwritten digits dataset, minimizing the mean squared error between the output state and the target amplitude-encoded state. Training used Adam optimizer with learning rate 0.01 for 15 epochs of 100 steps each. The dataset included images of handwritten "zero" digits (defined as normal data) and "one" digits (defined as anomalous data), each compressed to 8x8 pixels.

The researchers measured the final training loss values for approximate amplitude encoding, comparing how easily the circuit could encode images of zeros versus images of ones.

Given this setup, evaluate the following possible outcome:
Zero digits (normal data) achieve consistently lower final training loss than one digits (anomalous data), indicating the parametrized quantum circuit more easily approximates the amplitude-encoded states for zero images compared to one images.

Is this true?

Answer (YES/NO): NO